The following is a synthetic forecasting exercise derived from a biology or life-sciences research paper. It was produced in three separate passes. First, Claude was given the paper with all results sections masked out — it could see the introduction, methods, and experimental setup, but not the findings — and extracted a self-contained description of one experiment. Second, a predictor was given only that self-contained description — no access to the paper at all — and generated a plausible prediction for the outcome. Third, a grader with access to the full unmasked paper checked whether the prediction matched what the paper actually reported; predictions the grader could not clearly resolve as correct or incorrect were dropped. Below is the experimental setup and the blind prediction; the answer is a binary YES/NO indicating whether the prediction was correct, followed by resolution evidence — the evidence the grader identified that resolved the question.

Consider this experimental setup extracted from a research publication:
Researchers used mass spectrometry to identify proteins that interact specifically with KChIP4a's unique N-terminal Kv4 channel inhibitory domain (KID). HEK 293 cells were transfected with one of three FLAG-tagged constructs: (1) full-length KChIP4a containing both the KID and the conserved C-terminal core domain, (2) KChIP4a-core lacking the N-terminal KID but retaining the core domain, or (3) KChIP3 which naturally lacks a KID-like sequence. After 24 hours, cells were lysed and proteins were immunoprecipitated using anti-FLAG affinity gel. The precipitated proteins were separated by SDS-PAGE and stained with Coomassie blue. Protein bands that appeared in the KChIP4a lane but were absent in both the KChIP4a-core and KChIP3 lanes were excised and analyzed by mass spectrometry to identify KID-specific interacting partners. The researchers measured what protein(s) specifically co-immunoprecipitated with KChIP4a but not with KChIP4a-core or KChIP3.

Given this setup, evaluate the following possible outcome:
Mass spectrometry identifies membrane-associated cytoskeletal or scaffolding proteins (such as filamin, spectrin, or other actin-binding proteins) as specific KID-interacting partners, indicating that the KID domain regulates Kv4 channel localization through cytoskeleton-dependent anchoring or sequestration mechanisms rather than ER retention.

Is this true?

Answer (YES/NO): NO